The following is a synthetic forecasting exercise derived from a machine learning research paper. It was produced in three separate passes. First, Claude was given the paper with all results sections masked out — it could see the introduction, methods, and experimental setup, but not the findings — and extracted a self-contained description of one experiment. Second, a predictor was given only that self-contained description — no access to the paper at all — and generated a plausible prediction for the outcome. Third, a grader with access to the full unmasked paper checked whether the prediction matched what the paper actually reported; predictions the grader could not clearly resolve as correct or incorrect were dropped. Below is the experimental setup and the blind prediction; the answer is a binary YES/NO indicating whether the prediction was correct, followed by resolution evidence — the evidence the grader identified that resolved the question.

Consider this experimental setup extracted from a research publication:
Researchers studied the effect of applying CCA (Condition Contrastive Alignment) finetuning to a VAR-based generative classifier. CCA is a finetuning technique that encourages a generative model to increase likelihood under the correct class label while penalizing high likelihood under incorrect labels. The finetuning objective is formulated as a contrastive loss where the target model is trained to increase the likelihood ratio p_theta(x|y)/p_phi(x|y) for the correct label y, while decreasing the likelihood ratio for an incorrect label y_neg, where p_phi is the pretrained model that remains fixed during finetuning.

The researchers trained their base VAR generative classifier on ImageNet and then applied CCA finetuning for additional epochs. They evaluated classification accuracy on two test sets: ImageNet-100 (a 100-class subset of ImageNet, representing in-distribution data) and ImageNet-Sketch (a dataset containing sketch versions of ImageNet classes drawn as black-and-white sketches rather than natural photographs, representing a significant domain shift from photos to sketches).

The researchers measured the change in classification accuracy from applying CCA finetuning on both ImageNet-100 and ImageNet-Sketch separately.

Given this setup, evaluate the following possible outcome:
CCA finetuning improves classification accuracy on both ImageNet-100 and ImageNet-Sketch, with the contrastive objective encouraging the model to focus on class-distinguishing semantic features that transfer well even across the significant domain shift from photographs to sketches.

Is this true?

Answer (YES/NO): NO